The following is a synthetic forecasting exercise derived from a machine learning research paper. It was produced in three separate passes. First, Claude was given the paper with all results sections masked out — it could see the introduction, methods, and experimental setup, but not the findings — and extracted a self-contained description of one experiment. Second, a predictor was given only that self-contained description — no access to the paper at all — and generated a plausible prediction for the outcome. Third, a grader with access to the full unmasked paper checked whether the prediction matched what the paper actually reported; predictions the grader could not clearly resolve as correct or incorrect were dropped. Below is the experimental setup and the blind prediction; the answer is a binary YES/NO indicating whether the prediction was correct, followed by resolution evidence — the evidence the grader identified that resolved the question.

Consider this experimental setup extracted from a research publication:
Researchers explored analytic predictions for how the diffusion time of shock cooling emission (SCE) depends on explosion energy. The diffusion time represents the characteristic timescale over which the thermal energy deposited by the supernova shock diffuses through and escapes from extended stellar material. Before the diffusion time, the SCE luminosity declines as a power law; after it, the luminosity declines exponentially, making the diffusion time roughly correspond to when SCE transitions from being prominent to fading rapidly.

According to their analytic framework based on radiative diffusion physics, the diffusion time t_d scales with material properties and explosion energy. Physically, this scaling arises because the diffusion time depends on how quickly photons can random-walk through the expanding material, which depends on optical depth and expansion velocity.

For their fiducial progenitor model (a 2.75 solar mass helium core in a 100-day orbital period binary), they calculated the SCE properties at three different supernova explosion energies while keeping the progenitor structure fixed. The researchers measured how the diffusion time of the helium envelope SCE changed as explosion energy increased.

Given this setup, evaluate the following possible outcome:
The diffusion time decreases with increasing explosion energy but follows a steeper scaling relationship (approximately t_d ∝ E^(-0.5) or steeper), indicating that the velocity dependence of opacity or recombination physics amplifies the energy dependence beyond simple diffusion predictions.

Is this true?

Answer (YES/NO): NO